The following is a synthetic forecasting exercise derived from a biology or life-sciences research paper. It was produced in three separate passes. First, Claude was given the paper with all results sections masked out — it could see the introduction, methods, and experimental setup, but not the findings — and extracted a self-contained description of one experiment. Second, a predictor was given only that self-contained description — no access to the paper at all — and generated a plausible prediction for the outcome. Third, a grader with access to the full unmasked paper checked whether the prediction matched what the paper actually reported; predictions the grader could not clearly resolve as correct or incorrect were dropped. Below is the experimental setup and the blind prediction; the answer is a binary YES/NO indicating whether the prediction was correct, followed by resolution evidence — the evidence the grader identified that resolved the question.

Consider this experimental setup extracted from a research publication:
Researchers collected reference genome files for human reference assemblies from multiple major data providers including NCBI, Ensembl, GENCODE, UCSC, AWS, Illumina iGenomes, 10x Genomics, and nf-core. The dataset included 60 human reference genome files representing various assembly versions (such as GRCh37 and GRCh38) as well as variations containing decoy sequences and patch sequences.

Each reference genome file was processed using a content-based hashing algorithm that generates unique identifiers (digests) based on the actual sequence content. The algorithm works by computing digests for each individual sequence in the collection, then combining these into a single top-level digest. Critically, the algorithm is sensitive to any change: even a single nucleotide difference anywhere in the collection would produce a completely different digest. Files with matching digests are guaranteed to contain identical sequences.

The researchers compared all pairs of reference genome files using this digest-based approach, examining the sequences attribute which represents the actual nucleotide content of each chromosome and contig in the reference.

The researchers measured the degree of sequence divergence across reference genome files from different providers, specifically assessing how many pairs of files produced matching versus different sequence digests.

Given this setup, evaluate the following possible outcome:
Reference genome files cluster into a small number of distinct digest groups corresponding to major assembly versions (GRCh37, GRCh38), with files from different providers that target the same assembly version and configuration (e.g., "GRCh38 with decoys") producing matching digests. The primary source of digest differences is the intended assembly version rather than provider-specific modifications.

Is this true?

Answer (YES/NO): NO